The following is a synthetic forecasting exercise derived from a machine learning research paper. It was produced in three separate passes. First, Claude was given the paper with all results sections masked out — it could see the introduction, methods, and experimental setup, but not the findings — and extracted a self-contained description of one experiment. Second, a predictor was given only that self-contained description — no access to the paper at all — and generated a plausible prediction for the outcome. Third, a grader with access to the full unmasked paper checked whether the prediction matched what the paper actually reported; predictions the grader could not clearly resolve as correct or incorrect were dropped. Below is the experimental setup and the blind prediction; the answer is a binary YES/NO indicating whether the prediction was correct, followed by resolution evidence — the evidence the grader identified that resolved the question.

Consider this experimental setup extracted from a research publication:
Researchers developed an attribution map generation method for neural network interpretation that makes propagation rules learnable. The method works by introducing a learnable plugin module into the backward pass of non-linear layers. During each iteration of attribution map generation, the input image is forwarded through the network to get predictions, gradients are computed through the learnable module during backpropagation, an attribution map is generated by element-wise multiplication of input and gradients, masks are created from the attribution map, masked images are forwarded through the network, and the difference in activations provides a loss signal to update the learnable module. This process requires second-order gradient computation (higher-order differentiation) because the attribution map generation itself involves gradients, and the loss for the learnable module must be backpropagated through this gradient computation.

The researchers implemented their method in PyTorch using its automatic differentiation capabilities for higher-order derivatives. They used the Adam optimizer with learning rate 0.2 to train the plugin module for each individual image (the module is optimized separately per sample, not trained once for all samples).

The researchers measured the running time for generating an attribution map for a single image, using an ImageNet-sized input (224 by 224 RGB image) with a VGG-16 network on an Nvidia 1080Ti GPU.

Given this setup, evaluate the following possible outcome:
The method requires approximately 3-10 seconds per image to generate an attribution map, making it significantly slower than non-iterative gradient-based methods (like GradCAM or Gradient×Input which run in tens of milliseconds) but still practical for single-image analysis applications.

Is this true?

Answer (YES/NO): YES